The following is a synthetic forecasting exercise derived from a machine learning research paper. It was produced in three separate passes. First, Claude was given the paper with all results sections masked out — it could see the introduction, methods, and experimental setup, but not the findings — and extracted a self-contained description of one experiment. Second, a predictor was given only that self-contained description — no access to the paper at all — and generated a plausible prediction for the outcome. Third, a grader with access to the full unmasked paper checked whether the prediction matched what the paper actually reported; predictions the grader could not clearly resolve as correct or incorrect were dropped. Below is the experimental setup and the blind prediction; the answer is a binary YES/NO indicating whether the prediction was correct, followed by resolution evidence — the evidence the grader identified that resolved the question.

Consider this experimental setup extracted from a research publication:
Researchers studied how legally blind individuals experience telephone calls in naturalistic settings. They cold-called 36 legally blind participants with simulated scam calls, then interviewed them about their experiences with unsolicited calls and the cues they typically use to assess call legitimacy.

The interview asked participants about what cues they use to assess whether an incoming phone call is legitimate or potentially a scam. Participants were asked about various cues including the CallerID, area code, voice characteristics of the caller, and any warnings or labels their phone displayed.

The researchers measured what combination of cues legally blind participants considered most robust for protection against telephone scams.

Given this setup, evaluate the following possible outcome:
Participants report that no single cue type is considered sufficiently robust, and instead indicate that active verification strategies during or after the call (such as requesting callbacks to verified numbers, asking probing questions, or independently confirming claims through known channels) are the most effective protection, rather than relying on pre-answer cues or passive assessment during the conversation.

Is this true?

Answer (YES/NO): NO